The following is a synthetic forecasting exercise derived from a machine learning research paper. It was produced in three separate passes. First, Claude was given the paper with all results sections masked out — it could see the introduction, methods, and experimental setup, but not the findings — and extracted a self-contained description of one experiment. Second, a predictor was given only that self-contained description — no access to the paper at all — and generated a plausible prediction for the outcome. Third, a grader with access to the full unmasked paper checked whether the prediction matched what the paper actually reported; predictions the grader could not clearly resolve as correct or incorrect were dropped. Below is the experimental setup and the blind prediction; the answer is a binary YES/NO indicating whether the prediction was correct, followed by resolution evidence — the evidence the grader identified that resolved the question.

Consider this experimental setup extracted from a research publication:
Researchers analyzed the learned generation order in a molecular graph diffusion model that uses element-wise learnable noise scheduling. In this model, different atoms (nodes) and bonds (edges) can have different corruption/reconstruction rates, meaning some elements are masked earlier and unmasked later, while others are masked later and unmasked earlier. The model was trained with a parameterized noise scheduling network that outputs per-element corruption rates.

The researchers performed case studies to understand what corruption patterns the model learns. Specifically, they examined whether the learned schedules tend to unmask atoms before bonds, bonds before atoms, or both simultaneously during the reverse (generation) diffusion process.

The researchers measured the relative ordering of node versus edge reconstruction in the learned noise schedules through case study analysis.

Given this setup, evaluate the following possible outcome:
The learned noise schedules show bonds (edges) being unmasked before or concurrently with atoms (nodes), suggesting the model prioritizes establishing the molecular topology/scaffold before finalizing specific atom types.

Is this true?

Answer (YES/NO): NO